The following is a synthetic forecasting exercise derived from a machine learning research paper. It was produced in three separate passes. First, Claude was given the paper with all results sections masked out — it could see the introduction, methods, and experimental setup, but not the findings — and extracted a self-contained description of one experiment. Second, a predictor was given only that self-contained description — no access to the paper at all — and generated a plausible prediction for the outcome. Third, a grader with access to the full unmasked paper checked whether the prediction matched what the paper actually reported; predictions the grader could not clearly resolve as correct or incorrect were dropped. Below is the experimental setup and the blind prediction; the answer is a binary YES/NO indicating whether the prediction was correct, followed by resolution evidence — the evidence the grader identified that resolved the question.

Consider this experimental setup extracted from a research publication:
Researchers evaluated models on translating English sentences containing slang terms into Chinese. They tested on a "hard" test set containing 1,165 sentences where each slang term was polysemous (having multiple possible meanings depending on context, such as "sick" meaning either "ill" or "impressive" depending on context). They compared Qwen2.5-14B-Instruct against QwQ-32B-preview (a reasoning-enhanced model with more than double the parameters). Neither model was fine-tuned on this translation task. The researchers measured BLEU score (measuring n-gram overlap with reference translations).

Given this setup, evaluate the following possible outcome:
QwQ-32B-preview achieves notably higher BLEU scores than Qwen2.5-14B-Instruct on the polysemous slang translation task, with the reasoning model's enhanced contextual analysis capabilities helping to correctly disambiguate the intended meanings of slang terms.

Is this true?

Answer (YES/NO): NO